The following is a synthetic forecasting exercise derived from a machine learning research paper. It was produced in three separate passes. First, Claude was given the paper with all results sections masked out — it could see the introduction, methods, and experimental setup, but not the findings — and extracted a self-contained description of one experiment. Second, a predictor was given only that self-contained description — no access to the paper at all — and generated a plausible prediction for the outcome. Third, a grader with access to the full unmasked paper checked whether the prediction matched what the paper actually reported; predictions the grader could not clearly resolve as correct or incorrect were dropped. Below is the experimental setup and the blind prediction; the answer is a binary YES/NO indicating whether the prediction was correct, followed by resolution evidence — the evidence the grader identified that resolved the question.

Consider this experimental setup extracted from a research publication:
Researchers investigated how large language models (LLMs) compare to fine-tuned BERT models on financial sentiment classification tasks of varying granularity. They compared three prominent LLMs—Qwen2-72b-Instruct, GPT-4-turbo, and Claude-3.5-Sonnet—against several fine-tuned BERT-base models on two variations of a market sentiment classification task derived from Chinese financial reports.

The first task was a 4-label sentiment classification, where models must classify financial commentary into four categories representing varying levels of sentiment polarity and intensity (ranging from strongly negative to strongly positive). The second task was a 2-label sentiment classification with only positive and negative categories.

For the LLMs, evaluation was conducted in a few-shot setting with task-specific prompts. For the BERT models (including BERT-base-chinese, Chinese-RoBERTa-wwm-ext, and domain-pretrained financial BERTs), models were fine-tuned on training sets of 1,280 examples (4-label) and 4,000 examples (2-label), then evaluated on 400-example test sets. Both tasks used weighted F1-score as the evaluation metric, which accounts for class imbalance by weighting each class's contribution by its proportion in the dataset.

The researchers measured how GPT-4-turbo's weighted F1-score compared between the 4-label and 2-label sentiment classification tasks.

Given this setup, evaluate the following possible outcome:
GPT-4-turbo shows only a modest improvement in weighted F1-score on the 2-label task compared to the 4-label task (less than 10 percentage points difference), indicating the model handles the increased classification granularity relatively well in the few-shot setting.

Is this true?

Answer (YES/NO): NO